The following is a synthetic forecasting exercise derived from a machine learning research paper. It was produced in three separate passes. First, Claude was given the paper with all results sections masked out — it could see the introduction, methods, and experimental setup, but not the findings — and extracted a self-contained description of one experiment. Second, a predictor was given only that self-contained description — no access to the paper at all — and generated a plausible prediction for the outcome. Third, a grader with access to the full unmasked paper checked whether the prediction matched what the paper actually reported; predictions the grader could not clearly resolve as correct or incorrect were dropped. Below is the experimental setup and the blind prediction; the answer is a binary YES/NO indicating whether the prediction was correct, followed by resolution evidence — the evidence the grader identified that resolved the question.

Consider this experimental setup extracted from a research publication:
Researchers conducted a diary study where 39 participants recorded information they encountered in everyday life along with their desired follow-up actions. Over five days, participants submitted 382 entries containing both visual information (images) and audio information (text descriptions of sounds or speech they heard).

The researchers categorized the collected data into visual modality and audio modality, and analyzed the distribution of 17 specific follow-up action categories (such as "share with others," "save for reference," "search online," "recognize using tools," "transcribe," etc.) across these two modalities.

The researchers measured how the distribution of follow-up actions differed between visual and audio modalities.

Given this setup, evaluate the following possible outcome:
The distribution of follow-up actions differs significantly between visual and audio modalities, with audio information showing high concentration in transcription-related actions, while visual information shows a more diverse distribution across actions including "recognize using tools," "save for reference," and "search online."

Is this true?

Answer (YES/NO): NO